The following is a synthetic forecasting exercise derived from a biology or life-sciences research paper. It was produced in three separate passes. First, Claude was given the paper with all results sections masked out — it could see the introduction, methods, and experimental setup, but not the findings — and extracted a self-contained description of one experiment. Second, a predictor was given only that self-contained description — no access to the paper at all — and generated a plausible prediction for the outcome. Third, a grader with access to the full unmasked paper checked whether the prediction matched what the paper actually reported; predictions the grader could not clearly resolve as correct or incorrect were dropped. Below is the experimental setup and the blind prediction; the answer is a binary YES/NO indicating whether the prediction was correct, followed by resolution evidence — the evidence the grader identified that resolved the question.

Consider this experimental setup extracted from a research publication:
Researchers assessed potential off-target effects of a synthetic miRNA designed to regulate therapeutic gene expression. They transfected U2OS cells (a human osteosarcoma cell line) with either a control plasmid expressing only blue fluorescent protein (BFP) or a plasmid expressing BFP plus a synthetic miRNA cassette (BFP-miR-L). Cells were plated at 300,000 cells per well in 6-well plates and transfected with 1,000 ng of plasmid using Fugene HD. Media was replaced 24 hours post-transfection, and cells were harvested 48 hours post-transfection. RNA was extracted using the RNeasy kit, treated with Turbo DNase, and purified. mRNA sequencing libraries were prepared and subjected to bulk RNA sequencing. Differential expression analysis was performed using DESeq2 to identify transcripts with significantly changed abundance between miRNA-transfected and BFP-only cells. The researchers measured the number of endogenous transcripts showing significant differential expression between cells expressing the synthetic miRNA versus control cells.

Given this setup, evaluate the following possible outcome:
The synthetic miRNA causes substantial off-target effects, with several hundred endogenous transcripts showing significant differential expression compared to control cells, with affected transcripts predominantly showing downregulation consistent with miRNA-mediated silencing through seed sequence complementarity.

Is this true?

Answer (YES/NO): NO